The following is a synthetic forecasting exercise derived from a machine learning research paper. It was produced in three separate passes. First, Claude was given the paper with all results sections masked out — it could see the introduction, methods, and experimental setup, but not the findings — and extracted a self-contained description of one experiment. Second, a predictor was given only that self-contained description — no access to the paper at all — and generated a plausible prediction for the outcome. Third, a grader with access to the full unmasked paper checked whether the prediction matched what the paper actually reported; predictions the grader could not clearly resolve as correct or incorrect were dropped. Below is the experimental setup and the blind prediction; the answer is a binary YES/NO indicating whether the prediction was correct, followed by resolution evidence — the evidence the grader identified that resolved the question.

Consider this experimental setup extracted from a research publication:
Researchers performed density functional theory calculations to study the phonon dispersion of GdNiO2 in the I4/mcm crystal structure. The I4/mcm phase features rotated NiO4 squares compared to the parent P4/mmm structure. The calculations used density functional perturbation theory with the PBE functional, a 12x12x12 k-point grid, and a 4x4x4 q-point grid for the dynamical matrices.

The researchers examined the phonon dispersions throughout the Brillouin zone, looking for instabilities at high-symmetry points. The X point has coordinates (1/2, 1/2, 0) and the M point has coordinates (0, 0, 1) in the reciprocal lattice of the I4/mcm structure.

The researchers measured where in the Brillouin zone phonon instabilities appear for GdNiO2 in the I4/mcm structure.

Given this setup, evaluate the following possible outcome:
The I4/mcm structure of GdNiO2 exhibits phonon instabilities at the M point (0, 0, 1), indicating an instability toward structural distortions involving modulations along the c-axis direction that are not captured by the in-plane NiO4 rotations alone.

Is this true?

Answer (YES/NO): NO